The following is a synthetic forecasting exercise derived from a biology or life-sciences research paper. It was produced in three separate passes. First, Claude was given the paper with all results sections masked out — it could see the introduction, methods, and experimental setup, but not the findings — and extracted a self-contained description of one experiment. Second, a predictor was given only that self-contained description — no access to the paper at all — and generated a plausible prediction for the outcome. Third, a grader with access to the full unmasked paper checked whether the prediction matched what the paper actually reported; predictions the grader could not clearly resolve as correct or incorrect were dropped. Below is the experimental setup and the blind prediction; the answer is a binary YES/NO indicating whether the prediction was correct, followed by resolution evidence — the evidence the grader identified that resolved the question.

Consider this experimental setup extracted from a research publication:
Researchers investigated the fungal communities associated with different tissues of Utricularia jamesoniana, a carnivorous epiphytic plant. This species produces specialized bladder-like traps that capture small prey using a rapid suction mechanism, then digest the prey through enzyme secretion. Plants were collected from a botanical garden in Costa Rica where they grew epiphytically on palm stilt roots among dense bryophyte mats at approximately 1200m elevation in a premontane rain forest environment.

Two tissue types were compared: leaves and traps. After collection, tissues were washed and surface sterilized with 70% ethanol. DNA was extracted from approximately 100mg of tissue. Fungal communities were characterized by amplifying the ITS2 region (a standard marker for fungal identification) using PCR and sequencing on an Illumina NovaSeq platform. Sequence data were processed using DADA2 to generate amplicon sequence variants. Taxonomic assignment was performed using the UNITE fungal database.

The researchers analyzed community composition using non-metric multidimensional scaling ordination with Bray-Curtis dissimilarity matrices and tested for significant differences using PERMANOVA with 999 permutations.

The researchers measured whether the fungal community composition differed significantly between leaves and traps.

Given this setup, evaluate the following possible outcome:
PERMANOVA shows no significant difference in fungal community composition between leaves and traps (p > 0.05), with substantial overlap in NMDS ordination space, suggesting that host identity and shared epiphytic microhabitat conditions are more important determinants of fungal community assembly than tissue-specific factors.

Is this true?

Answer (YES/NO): NO